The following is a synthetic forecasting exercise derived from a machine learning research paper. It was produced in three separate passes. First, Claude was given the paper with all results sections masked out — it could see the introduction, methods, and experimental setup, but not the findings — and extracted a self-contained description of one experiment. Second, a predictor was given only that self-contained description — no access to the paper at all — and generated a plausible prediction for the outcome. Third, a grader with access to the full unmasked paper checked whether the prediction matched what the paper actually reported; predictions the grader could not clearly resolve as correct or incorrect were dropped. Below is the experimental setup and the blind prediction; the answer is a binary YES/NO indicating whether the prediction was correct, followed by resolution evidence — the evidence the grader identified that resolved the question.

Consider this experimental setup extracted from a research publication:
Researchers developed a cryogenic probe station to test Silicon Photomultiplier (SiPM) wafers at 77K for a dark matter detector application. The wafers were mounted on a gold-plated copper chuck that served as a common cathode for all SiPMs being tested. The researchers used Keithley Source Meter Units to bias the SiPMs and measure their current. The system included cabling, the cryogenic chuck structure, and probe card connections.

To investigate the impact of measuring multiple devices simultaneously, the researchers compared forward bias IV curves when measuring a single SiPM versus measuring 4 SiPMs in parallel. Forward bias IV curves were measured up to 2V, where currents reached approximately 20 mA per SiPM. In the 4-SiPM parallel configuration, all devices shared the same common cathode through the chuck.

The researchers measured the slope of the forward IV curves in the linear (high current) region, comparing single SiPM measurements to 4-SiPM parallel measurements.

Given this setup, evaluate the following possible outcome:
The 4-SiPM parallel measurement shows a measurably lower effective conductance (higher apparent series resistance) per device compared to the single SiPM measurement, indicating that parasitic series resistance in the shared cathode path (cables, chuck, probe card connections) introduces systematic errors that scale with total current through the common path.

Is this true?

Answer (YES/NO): YES